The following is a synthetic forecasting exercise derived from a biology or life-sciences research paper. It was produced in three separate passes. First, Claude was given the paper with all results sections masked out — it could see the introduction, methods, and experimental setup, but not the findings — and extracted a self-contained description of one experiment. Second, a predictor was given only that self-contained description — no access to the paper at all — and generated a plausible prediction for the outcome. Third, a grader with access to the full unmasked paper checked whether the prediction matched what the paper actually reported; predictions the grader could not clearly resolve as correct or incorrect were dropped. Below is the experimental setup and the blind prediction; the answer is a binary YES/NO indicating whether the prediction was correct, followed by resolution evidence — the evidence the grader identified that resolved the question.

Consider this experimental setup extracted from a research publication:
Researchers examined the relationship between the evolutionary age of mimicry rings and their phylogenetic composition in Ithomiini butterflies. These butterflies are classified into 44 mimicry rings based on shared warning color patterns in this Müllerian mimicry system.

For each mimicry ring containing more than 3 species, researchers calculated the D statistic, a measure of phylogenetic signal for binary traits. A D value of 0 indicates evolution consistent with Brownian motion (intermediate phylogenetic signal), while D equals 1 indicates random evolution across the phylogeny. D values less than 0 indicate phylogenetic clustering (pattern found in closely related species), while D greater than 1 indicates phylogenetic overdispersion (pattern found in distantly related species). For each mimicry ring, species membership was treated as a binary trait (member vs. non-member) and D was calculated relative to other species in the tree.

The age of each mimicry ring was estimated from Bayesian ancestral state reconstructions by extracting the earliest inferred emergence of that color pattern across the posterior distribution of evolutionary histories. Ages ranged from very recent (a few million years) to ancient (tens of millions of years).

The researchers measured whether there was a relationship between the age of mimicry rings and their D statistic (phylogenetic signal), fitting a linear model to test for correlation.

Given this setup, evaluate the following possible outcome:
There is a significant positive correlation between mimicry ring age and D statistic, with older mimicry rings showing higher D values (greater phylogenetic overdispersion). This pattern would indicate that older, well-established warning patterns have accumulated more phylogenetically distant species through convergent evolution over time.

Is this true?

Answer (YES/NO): NO